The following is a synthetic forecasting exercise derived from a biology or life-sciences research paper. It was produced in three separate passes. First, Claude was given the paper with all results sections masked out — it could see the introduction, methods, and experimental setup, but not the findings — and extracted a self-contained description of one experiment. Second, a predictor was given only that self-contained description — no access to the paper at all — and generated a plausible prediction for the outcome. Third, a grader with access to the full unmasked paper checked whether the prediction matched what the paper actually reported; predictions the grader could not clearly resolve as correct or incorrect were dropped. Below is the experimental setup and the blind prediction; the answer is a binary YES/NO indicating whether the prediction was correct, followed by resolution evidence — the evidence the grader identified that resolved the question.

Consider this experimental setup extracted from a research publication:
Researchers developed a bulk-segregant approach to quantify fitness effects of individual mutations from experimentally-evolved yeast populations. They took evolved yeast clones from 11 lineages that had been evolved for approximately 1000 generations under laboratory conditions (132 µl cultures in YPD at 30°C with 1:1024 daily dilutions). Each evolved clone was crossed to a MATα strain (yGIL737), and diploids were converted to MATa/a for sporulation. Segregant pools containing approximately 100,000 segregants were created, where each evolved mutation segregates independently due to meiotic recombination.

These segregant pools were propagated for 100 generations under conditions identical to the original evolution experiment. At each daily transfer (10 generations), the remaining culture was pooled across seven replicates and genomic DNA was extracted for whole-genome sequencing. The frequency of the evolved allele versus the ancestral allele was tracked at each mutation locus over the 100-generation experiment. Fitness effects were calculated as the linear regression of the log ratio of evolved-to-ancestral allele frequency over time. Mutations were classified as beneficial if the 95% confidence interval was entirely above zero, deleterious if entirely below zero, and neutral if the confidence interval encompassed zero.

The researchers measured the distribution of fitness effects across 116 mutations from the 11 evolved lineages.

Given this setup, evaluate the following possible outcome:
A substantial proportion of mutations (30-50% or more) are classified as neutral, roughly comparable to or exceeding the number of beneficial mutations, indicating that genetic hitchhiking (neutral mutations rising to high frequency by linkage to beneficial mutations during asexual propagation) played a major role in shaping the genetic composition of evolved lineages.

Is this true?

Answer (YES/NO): YES